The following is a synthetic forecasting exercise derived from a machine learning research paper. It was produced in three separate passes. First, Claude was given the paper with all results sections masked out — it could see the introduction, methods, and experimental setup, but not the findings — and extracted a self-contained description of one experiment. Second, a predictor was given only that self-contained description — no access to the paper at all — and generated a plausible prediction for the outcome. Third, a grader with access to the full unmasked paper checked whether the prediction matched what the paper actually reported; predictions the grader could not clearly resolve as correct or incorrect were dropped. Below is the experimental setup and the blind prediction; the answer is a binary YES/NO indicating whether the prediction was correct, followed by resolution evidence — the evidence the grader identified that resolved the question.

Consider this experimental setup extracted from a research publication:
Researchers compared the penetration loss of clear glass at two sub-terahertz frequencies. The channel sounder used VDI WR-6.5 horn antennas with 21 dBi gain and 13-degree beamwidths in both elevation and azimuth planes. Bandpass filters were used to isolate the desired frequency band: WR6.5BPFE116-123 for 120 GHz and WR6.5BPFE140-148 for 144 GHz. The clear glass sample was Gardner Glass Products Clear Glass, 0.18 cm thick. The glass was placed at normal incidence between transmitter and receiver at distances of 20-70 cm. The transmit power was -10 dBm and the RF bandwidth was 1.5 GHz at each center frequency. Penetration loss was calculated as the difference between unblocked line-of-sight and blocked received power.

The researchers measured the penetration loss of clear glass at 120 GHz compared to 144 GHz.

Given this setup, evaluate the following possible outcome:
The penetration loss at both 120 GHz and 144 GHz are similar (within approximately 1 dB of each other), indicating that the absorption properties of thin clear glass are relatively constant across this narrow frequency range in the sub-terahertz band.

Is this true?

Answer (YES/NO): YES